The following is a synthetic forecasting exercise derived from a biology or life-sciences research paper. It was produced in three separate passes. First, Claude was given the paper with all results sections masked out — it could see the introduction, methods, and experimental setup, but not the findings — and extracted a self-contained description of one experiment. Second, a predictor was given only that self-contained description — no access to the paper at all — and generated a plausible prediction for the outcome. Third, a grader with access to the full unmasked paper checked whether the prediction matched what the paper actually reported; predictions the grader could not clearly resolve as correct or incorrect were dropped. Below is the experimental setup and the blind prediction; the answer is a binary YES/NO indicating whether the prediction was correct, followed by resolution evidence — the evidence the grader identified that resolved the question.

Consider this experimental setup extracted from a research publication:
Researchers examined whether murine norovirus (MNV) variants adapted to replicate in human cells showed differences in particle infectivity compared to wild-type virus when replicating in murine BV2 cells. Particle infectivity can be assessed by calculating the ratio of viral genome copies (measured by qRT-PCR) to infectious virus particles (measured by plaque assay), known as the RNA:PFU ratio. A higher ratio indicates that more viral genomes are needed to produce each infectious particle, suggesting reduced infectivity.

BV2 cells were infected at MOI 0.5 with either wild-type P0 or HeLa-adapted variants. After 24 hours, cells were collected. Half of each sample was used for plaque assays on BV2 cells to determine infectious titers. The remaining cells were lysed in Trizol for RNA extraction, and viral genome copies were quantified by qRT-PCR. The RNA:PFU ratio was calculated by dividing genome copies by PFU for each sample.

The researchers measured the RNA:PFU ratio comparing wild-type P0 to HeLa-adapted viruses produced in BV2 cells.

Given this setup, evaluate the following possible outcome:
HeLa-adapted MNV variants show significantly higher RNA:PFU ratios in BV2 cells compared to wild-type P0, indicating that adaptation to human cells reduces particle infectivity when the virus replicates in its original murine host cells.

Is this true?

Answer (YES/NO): NO